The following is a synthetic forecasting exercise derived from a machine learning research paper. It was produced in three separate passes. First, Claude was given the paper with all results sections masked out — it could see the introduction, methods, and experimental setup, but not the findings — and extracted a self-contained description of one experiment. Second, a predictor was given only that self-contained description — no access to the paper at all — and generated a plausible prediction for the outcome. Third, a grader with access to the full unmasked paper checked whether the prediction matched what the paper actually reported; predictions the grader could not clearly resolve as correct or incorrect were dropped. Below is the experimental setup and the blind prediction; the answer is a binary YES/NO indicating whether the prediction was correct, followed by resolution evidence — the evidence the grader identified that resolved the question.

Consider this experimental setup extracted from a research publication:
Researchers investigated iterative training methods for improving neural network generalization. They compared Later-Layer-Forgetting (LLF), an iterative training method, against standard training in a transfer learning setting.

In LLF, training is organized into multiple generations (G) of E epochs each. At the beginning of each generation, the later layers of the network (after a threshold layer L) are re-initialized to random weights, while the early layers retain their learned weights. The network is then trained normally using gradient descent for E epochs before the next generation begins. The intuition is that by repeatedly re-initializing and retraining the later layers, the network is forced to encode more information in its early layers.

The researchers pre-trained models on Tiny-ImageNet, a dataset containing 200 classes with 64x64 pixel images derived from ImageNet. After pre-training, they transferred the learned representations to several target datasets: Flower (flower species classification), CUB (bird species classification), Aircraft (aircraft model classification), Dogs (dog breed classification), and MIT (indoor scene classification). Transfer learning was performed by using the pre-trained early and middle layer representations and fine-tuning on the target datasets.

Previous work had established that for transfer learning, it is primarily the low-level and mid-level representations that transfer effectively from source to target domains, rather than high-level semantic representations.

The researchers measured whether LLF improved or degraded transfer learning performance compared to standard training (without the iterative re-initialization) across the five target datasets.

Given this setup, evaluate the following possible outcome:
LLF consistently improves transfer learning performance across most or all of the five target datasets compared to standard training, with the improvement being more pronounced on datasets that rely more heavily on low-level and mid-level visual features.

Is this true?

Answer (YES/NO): NO